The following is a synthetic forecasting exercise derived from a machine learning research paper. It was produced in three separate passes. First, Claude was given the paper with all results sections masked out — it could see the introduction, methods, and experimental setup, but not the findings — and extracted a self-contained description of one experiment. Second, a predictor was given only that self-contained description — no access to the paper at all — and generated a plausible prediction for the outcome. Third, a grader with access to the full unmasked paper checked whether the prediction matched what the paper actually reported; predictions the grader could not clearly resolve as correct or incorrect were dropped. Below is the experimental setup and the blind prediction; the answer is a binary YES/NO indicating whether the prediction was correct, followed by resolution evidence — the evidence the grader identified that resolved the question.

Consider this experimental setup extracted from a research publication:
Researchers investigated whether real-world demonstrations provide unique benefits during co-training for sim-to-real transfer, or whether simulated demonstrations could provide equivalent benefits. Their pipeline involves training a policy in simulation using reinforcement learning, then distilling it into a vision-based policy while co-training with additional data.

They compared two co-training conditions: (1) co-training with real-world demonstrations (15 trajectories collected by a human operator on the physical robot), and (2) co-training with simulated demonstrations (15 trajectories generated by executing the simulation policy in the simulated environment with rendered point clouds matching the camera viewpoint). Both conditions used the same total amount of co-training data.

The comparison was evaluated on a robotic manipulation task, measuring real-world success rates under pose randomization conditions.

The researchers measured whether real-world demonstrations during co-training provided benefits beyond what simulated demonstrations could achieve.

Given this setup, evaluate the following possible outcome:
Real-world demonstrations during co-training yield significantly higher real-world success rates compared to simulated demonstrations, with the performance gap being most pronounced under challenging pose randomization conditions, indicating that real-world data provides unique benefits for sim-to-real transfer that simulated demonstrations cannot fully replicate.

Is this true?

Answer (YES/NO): NO